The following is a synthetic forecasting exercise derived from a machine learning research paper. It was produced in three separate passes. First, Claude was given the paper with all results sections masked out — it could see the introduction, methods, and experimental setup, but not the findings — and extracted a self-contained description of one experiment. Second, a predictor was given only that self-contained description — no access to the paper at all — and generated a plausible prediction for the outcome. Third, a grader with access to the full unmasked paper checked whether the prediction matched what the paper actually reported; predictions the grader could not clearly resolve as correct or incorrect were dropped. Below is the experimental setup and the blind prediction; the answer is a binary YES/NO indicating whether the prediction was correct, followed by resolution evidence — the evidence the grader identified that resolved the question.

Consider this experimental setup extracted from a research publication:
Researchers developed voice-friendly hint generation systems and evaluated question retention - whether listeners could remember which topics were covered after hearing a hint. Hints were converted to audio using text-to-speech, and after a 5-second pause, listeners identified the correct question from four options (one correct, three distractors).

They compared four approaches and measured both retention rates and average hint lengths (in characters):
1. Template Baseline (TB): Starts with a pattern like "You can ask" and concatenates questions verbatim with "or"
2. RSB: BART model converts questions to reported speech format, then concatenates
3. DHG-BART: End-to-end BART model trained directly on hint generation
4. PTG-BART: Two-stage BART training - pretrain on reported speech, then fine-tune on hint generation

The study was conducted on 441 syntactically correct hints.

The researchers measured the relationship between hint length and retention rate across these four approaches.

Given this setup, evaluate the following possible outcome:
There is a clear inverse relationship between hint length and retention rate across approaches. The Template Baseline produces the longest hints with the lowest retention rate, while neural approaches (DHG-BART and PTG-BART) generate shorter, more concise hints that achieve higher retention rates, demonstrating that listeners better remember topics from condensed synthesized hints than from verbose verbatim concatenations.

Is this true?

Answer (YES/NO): NO